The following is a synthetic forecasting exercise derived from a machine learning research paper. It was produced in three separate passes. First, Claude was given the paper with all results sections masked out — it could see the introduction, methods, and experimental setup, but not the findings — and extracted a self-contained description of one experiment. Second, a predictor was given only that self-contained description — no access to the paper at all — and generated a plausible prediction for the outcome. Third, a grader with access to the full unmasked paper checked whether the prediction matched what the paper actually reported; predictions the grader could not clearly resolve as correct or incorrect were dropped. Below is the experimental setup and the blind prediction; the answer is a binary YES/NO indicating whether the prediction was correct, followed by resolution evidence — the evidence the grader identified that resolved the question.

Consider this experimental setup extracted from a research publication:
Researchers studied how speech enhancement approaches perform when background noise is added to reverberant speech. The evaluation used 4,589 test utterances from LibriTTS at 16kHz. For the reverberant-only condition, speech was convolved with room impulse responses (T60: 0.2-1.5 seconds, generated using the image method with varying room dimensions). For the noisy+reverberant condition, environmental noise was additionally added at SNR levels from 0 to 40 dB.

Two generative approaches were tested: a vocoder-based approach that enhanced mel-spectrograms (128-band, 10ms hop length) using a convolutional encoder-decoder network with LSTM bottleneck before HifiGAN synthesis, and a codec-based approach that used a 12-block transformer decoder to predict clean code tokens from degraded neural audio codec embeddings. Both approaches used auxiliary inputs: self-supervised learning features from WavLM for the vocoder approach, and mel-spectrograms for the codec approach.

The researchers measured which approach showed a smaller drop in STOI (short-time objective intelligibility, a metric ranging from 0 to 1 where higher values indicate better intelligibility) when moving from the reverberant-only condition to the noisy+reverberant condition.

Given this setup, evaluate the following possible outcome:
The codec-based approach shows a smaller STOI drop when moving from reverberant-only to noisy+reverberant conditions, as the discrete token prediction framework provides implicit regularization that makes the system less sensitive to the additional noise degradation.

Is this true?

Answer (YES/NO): YES